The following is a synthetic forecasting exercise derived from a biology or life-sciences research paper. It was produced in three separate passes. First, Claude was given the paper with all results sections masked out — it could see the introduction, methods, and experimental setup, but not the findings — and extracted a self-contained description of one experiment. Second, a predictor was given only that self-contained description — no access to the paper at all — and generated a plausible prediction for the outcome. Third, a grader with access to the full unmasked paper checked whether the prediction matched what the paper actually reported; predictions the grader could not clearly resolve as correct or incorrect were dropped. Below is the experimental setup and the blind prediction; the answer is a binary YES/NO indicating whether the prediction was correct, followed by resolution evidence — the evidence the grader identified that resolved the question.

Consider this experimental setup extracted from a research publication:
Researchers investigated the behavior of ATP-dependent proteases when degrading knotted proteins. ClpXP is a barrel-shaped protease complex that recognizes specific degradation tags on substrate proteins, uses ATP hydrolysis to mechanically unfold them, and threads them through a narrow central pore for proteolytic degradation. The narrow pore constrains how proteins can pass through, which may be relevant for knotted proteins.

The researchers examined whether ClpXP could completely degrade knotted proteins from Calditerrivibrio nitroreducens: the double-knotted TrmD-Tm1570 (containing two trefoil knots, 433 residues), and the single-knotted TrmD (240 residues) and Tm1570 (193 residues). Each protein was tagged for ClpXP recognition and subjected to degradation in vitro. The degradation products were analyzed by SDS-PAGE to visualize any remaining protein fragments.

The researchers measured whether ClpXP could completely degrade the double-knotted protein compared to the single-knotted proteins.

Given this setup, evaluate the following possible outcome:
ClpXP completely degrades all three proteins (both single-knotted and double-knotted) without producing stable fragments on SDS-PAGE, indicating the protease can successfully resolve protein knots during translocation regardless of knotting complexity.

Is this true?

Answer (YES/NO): NO